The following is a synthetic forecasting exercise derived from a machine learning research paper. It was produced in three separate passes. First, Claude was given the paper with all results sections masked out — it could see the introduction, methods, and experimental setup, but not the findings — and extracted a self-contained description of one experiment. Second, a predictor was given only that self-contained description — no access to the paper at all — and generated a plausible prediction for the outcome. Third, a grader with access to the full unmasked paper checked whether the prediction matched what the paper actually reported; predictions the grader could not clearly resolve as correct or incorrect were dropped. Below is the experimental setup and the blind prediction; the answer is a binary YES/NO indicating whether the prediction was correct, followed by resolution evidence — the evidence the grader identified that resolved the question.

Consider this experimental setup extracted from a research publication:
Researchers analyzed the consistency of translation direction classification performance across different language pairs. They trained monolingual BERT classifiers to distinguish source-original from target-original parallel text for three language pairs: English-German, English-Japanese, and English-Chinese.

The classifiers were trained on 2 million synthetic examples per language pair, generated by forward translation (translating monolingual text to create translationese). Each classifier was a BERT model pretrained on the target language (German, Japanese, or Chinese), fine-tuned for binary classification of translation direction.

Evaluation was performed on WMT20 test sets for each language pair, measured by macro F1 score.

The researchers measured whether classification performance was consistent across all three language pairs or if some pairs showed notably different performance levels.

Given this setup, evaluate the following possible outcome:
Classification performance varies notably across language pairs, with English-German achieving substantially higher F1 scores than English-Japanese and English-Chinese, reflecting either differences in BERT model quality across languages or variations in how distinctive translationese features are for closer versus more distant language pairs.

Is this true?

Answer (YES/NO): NO